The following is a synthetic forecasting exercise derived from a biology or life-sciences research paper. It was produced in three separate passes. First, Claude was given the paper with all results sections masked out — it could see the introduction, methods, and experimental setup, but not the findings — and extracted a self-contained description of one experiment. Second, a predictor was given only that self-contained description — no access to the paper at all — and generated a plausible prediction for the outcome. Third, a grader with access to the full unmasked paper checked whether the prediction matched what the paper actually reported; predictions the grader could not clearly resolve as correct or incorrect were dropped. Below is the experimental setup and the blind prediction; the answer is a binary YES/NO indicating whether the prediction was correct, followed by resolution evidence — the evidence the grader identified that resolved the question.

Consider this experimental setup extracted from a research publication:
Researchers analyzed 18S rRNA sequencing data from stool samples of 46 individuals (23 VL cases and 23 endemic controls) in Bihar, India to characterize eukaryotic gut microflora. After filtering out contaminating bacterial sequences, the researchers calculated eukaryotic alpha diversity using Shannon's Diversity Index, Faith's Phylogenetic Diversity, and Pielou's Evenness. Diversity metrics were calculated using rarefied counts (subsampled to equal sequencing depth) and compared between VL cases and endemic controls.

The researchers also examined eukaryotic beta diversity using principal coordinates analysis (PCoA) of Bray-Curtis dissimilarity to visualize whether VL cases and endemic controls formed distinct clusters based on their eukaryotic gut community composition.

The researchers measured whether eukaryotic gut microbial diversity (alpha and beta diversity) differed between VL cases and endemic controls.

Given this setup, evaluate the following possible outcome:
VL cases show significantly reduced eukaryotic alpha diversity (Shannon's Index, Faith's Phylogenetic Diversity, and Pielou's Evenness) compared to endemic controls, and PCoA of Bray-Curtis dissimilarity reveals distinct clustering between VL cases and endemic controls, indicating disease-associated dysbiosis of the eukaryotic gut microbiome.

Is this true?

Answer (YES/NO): NO